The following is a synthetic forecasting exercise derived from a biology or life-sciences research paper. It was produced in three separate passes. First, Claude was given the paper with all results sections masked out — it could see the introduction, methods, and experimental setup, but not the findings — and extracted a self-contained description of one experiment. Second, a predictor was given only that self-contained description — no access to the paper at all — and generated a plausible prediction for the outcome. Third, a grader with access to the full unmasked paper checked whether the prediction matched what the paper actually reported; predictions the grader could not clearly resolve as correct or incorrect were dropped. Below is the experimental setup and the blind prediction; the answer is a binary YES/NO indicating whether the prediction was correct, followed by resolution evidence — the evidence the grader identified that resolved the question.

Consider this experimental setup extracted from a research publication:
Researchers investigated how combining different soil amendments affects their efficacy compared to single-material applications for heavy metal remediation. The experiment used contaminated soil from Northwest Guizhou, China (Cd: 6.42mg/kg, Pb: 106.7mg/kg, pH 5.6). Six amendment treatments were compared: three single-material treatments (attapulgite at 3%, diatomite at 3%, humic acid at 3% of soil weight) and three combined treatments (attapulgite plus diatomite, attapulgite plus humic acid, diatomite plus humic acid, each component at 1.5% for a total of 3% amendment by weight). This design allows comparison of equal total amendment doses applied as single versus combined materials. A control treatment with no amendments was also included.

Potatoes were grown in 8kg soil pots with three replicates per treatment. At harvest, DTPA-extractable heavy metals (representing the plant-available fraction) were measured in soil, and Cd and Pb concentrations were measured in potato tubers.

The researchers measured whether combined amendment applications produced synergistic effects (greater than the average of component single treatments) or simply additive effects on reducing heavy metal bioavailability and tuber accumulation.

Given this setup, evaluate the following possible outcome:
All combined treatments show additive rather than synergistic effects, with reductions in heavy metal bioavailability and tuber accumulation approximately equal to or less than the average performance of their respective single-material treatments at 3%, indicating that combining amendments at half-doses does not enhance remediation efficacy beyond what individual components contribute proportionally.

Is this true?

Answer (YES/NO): NO